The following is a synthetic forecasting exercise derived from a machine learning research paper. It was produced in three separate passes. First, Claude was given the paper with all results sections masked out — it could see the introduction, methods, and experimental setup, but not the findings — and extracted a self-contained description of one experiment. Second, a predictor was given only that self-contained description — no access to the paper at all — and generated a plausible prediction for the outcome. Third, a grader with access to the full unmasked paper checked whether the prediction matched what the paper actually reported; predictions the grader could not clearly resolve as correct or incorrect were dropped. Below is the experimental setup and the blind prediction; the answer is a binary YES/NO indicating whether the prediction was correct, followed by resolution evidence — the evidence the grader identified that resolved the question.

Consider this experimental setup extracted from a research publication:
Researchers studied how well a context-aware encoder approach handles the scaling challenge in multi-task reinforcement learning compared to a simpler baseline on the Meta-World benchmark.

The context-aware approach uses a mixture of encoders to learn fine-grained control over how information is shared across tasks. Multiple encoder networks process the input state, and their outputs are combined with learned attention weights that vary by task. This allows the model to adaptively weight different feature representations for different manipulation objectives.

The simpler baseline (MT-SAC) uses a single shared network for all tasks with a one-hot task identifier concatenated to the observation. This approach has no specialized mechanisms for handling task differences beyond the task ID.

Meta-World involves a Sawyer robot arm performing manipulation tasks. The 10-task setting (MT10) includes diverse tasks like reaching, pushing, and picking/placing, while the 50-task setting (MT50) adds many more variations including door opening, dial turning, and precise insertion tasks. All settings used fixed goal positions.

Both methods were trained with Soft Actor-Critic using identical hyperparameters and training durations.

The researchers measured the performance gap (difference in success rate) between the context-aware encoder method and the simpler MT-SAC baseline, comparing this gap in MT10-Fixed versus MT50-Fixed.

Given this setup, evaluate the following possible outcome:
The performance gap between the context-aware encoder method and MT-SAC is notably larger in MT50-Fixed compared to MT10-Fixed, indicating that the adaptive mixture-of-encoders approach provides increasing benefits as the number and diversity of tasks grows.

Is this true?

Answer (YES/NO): NO